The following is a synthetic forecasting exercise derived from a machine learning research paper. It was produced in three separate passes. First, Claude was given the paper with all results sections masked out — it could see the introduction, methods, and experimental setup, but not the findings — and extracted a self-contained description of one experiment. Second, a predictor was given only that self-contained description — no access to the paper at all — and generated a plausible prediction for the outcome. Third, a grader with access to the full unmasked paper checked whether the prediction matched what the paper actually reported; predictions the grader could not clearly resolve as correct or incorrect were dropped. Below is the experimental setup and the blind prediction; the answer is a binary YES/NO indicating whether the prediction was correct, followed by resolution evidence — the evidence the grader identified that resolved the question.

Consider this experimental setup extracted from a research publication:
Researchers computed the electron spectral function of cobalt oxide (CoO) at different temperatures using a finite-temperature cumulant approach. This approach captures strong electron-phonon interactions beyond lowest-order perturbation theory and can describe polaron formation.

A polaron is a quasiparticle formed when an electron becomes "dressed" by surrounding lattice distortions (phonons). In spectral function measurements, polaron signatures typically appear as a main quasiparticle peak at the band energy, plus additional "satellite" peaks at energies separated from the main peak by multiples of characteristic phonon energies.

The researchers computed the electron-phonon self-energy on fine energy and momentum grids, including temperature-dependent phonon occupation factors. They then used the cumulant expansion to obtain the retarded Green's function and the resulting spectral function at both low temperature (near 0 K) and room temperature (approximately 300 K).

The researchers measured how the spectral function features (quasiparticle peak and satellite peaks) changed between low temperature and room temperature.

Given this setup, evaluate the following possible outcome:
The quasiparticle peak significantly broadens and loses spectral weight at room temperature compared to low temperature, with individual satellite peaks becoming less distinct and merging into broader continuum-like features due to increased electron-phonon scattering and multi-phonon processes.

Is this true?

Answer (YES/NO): YES